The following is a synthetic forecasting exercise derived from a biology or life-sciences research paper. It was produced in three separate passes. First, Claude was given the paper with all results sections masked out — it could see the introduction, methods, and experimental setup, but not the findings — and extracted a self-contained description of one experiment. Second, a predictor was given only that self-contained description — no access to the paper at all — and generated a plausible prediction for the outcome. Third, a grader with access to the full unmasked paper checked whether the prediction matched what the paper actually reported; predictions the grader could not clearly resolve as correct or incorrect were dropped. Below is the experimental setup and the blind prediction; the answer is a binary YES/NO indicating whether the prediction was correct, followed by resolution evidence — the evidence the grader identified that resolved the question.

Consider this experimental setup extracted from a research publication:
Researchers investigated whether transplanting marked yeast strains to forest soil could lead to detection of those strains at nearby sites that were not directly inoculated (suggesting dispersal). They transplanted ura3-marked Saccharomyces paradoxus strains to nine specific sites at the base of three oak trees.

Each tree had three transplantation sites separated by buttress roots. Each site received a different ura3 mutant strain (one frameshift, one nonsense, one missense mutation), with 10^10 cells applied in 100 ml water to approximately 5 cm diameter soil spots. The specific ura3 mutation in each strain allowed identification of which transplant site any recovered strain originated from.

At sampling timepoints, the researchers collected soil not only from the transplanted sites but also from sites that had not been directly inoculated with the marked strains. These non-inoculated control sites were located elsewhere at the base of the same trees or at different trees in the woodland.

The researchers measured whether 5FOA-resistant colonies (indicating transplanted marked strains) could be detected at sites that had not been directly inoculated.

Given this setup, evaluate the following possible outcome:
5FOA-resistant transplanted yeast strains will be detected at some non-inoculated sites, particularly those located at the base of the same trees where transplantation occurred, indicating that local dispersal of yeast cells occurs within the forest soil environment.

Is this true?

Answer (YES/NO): NO